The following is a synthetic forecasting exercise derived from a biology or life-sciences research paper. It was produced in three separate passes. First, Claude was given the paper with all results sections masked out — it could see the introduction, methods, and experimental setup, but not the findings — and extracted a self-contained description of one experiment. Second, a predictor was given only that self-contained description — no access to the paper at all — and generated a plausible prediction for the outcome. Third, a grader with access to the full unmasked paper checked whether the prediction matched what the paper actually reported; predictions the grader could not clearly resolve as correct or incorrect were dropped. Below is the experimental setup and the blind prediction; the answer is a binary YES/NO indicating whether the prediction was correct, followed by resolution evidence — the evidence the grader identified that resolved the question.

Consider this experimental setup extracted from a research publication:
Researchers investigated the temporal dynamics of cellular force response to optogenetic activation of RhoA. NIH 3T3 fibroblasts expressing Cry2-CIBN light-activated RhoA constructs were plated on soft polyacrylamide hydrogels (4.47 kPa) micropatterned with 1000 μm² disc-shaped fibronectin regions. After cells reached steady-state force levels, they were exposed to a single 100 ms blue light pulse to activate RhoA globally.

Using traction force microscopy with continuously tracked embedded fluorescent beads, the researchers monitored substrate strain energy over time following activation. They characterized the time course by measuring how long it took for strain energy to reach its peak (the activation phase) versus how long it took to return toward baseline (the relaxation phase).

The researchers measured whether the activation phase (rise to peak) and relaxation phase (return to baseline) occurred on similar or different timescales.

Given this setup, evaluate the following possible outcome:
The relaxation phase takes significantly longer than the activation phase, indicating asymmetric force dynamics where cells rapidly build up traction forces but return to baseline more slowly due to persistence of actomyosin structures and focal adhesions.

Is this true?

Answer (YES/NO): YES